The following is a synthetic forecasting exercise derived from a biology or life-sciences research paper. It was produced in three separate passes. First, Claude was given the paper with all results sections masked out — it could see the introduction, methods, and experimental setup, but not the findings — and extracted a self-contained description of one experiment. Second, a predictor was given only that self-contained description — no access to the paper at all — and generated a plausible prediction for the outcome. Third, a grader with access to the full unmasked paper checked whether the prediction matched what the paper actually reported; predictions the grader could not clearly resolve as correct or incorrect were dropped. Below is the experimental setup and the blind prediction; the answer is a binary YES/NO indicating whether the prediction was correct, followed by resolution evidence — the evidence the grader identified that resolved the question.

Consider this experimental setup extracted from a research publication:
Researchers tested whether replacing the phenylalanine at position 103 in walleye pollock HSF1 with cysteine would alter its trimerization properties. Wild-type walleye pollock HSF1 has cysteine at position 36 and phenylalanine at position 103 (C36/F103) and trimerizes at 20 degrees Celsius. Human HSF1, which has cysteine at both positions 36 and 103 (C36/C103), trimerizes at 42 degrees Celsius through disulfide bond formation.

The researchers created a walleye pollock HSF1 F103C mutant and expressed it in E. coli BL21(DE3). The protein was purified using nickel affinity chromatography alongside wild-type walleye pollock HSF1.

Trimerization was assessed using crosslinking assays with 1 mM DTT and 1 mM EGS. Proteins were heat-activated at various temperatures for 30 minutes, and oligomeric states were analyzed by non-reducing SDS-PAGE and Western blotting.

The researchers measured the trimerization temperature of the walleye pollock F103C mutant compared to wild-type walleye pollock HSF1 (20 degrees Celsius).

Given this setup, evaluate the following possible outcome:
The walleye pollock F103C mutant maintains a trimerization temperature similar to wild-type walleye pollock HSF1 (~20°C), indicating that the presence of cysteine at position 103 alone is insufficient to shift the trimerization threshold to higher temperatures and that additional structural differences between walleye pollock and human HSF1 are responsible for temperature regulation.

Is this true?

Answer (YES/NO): NO